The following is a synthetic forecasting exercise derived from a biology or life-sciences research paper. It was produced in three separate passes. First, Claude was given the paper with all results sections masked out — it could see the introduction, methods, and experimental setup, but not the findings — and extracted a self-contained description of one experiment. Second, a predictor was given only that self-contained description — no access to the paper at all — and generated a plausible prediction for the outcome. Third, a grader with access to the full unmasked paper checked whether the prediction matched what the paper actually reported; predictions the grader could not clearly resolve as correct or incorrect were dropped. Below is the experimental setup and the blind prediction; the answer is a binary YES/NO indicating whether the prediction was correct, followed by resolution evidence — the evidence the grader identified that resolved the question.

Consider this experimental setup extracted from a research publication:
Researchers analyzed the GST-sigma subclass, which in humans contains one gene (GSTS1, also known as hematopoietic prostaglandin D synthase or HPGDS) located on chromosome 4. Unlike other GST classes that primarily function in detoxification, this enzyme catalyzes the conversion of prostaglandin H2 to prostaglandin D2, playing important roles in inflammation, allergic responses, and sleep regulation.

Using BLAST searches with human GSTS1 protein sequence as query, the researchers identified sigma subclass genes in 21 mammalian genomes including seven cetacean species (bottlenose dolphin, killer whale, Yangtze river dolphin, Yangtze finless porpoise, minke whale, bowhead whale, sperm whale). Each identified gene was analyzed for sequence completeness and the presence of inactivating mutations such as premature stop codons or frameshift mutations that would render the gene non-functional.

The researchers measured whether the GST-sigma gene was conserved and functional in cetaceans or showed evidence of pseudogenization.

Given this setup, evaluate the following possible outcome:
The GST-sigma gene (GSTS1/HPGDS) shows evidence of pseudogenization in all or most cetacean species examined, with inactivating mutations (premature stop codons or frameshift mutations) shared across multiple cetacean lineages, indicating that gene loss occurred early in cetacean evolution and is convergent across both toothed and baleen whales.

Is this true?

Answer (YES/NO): NO